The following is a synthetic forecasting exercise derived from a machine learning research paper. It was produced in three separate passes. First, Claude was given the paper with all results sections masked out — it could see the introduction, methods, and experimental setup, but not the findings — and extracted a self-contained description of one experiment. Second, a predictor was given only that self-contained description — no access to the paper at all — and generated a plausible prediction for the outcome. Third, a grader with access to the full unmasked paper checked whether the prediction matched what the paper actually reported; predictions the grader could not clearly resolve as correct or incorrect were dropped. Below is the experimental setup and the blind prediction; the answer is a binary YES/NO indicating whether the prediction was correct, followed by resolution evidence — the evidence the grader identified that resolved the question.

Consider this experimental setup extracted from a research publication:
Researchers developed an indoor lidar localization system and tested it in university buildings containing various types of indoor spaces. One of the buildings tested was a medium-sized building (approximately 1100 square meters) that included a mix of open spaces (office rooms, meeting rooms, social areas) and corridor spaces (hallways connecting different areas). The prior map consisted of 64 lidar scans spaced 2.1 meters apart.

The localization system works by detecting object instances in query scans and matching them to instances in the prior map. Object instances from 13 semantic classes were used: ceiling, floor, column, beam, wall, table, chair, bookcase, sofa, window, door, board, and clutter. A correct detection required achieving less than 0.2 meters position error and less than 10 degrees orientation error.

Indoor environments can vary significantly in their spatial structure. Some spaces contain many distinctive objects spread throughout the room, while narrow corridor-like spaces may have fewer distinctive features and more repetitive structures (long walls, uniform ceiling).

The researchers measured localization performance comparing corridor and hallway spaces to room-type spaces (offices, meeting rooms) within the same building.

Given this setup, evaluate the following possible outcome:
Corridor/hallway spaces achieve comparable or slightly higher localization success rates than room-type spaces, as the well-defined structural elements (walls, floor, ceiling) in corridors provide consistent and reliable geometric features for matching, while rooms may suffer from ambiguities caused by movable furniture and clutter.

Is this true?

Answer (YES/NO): NO